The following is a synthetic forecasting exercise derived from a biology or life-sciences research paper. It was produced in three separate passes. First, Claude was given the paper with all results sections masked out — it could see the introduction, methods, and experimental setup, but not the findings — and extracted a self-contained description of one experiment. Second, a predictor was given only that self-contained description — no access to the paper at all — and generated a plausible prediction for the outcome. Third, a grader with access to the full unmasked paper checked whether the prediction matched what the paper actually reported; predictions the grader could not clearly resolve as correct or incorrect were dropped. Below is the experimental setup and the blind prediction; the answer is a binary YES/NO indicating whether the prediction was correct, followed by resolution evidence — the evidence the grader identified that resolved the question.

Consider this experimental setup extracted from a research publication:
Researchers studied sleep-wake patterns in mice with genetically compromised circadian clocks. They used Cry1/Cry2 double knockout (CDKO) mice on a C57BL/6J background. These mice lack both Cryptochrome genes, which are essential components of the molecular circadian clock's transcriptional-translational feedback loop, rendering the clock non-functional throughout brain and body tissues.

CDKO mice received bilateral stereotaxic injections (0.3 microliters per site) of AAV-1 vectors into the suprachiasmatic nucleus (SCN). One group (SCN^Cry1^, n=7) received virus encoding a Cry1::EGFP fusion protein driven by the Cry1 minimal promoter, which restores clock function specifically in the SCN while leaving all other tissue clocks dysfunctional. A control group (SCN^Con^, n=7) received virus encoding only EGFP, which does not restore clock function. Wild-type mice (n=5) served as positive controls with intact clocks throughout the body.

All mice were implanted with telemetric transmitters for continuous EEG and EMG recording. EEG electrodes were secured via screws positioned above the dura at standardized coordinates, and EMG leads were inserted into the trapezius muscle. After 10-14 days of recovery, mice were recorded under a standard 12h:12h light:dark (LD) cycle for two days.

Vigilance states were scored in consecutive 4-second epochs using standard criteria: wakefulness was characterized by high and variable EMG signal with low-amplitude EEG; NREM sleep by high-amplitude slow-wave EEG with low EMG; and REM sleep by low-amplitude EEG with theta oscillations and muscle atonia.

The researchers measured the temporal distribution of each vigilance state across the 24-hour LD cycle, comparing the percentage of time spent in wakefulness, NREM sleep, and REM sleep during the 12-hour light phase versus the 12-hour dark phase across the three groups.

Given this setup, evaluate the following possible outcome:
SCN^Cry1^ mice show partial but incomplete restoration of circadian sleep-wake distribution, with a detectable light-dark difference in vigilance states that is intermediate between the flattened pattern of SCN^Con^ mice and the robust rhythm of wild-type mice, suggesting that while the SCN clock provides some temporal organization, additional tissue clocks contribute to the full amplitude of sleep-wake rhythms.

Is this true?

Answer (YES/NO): NO